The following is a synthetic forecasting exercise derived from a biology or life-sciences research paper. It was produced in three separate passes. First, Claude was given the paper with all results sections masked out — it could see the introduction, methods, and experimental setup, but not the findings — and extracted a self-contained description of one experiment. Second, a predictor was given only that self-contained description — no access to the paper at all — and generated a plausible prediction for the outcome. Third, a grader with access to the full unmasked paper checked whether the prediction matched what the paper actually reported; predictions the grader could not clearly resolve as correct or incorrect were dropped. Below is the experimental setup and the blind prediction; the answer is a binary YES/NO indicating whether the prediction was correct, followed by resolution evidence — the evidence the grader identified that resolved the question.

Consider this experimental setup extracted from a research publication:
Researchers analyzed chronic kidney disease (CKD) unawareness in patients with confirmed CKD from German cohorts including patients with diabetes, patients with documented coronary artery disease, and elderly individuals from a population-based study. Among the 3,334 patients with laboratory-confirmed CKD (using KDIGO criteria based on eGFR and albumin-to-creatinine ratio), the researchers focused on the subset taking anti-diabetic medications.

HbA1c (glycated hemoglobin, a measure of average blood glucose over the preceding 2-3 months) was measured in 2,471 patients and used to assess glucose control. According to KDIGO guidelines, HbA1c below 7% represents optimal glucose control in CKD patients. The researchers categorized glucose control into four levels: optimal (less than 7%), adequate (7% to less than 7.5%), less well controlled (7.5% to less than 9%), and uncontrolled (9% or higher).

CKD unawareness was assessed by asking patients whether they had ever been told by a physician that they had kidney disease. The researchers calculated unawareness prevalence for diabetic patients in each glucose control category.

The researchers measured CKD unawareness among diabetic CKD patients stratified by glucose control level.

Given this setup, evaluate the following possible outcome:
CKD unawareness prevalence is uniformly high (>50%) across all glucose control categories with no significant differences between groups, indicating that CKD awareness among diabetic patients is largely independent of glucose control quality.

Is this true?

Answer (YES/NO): NO